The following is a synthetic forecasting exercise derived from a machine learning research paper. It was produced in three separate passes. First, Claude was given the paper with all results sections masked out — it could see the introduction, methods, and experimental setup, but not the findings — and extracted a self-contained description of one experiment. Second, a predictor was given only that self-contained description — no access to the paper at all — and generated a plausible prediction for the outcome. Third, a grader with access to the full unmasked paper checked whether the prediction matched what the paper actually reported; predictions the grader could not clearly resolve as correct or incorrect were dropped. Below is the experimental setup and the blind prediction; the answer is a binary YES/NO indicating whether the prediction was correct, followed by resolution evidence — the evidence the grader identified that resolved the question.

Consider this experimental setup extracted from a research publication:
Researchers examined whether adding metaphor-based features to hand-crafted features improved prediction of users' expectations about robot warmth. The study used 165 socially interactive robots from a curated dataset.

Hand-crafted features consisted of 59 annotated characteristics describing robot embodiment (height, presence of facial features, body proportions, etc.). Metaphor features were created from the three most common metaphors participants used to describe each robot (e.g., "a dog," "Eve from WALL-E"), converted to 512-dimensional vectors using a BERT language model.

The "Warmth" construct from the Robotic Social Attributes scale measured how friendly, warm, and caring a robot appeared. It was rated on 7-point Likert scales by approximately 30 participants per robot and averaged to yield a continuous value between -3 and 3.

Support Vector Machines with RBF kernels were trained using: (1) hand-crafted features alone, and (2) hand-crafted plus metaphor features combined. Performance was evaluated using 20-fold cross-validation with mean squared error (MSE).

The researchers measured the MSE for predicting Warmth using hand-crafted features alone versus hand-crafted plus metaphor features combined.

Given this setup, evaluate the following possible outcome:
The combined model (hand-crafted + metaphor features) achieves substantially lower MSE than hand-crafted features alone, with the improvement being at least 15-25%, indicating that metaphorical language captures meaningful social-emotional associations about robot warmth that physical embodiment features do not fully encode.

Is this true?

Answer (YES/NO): NO